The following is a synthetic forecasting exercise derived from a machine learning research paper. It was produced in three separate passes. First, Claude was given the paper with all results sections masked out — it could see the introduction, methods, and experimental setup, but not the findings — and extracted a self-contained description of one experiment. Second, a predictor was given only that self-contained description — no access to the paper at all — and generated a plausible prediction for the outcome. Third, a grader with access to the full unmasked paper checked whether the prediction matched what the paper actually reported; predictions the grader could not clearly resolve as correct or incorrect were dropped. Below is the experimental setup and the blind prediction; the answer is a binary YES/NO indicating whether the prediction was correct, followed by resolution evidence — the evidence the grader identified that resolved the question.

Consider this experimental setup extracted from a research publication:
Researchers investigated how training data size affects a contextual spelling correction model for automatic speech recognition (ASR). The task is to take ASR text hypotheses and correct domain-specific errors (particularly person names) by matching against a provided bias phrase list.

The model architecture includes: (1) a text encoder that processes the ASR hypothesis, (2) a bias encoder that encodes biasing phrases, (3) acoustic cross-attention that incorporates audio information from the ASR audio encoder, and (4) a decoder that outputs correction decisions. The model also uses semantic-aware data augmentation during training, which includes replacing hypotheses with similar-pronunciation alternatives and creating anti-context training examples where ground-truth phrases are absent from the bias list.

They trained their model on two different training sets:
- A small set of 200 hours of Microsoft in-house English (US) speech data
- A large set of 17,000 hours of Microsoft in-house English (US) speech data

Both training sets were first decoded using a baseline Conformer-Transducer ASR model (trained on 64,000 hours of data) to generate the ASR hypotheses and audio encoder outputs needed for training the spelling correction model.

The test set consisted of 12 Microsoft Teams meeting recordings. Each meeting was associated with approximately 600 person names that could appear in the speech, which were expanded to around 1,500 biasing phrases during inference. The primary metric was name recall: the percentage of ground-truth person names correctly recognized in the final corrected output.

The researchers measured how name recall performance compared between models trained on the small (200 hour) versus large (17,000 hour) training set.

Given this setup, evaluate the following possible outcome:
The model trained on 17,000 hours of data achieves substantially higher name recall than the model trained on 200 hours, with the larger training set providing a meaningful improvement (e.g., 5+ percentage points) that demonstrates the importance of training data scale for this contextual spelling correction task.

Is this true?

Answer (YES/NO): NO